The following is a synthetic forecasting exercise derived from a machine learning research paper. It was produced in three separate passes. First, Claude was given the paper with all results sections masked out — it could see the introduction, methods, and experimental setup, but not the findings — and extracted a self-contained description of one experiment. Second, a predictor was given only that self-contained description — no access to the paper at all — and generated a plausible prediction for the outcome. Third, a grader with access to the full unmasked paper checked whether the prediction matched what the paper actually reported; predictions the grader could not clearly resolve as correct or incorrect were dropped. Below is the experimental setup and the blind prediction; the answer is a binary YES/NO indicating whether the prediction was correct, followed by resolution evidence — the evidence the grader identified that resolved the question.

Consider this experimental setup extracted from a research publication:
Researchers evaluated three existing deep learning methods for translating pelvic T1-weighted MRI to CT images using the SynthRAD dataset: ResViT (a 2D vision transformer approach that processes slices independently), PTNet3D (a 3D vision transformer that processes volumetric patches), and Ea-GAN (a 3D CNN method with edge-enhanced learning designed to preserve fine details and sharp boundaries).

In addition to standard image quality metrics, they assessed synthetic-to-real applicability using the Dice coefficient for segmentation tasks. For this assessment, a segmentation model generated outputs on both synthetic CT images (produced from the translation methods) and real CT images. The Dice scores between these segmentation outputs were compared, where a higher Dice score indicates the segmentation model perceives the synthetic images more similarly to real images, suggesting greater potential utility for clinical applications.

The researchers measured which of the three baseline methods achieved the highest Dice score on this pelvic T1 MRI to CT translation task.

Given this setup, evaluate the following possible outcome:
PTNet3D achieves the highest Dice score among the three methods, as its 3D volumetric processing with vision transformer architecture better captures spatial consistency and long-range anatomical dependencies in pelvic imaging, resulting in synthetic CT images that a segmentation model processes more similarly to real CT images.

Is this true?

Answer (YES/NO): NO